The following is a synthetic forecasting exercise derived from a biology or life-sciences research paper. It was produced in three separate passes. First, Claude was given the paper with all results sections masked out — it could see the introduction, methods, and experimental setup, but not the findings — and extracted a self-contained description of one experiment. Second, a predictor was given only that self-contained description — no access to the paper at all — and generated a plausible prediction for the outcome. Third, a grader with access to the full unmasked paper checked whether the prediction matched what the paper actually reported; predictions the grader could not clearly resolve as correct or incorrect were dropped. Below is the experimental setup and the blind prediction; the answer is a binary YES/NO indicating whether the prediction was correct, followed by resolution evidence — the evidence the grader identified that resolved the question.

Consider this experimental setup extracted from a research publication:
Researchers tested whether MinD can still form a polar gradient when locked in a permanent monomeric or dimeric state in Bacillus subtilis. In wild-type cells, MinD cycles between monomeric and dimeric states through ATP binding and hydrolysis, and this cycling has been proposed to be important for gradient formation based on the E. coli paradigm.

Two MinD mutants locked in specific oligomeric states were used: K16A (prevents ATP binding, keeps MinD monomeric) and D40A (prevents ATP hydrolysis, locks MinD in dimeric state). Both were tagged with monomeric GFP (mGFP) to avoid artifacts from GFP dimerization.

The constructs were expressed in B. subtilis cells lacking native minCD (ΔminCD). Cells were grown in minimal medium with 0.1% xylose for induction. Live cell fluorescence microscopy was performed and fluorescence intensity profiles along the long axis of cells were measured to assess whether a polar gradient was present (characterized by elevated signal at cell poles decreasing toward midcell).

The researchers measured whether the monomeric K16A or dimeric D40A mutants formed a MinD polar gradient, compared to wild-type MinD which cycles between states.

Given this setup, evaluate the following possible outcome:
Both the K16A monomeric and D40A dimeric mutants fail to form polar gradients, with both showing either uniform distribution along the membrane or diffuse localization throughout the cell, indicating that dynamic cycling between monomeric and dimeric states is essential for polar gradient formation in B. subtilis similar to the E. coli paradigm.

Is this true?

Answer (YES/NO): NO